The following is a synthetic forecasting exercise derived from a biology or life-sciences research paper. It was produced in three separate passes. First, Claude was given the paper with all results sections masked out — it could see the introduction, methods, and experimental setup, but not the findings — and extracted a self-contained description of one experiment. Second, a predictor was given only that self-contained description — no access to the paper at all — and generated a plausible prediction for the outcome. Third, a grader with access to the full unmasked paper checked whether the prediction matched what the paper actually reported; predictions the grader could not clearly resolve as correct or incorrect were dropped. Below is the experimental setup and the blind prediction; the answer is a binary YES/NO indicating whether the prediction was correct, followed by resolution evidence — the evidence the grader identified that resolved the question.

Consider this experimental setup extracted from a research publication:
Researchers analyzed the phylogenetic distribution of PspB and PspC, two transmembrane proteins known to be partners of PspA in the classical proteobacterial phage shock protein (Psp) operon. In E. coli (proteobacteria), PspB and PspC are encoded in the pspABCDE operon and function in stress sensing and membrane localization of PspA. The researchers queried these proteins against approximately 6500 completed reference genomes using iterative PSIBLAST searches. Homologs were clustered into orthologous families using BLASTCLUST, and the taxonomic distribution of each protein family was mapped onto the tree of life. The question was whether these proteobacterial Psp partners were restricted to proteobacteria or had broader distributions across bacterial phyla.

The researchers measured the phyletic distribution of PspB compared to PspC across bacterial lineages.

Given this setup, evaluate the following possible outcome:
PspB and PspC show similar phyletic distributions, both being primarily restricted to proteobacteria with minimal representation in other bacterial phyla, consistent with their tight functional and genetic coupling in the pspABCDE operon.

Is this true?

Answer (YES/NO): NO